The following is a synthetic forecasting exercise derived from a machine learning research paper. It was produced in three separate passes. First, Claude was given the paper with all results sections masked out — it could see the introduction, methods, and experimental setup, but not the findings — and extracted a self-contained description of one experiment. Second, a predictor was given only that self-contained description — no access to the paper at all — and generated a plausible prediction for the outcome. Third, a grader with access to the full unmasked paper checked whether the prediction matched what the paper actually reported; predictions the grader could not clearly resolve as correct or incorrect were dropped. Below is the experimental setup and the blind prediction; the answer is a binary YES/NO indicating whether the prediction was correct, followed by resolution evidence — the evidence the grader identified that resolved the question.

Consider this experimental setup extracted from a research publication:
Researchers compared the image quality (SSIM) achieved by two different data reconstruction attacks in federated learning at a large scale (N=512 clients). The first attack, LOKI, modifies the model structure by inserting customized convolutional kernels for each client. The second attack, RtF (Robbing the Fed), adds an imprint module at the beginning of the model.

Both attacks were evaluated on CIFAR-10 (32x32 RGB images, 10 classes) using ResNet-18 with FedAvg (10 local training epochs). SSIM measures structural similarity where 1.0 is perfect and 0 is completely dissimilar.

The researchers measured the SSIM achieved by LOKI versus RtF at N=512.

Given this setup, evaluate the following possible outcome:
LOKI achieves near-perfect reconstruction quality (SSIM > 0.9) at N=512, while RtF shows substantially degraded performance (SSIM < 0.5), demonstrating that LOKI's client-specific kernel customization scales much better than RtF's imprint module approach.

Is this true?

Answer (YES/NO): NO